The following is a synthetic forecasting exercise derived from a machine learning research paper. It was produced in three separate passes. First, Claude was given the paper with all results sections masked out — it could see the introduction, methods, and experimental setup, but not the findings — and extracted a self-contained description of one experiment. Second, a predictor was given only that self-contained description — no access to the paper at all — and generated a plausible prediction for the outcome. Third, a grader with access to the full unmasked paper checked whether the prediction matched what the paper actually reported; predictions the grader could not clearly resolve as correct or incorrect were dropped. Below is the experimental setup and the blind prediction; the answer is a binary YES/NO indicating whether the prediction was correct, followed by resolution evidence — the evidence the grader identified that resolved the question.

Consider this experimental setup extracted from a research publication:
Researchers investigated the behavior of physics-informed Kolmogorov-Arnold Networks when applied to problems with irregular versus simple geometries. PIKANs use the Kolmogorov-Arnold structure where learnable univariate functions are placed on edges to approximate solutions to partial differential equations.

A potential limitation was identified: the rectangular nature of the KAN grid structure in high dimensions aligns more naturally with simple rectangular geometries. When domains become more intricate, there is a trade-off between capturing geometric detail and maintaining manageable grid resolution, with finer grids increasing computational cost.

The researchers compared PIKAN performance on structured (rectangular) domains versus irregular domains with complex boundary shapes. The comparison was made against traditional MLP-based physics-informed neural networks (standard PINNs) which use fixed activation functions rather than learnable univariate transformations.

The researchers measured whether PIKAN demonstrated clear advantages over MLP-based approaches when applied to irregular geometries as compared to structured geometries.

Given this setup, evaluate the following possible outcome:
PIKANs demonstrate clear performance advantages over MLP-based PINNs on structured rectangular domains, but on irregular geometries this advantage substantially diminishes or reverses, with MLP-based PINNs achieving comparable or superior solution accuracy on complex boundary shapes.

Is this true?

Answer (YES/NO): YES